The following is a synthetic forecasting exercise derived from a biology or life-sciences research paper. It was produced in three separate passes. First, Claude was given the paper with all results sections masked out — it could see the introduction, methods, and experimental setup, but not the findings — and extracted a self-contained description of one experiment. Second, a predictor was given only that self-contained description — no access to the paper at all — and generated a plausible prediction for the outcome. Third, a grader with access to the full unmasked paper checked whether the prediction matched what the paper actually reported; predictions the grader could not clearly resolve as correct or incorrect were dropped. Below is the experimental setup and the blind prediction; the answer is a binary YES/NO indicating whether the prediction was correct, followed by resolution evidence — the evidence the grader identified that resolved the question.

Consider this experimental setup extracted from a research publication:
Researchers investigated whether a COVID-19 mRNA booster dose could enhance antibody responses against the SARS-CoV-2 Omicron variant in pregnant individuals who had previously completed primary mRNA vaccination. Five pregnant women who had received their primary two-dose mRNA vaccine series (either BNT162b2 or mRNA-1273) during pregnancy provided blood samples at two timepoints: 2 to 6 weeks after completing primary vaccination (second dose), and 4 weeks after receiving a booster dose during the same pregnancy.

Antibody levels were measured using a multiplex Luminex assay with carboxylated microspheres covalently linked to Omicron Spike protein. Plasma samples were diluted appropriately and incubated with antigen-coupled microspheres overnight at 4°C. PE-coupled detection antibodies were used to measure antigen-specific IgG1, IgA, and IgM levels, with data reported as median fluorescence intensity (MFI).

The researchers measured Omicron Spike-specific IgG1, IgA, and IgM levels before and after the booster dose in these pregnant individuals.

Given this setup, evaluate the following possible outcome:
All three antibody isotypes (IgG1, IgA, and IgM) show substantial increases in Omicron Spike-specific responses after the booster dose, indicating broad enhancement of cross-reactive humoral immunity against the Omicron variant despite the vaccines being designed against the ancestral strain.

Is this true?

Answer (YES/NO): NO